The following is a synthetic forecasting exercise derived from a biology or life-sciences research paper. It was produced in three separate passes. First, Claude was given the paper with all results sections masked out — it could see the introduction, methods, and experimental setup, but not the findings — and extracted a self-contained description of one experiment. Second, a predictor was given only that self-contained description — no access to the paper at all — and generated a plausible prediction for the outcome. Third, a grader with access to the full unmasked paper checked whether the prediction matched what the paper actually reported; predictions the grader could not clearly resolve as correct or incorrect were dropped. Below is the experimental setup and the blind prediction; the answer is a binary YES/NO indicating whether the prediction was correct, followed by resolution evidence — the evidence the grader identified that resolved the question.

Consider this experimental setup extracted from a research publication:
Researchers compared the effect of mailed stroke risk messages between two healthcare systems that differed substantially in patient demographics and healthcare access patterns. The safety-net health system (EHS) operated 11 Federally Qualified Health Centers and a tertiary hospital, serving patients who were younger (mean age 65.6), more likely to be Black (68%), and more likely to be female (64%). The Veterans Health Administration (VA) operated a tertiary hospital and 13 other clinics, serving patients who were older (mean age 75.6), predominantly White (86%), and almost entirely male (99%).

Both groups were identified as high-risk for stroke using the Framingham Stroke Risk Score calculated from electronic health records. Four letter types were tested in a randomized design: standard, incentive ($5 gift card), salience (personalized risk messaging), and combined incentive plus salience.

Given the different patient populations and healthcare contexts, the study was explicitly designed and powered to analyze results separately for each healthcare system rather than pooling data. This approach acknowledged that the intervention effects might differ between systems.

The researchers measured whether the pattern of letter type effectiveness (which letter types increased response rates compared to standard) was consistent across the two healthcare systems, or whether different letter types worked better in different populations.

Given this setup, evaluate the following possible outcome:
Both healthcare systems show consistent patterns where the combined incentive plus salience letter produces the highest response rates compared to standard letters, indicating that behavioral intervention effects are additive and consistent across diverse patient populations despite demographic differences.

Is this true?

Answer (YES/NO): NO